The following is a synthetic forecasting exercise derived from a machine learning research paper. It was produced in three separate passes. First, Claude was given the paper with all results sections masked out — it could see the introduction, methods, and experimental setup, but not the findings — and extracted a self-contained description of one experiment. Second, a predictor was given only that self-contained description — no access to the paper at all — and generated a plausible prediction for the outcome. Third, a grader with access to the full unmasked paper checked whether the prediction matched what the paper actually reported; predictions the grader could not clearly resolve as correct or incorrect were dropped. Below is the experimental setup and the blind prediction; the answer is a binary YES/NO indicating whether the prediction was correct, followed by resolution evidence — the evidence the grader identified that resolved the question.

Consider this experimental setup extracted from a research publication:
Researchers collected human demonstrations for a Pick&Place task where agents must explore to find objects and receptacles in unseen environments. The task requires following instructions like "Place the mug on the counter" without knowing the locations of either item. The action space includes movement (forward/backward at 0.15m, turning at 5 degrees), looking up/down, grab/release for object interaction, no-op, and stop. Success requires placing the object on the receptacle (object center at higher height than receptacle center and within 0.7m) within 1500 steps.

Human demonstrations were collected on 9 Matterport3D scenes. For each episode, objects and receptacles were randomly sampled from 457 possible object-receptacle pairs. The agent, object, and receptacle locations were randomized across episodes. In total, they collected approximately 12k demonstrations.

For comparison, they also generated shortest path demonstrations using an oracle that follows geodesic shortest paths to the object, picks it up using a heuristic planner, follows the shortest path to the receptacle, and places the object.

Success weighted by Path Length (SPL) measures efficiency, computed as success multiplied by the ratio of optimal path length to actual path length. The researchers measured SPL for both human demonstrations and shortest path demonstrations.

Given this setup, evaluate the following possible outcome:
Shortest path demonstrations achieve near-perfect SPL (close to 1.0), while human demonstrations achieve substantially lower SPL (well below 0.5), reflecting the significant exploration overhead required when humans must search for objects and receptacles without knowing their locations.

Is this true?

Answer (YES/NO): YES